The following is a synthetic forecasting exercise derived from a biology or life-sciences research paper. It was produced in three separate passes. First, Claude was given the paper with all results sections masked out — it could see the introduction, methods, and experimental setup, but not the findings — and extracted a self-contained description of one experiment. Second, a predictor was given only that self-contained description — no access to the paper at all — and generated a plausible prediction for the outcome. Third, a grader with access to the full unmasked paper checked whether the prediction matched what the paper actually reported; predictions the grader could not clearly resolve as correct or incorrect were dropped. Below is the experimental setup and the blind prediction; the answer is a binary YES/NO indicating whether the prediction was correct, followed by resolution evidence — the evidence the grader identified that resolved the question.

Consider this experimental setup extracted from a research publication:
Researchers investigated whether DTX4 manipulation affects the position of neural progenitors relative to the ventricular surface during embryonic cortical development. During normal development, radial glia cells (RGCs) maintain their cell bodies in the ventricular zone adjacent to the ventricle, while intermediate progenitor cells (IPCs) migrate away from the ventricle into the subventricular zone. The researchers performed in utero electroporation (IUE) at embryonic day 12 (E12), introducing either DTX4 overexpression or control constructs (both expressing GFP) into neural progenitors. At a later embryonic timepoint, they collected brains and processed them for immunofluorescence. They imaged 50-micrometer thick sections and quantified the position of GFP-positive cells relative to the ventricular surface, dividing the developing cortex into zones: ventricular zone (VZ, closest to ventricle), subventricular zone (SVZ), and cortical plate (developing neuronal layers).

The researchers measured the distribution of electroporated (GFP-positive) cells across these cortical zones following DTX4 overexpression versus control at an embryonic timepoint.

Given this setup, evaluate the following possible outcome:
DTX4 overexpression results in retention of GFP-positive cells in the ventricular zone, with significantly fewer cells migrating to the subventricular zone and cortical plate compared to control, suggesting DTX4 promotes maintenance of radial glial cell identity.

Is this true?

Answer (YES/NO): YES